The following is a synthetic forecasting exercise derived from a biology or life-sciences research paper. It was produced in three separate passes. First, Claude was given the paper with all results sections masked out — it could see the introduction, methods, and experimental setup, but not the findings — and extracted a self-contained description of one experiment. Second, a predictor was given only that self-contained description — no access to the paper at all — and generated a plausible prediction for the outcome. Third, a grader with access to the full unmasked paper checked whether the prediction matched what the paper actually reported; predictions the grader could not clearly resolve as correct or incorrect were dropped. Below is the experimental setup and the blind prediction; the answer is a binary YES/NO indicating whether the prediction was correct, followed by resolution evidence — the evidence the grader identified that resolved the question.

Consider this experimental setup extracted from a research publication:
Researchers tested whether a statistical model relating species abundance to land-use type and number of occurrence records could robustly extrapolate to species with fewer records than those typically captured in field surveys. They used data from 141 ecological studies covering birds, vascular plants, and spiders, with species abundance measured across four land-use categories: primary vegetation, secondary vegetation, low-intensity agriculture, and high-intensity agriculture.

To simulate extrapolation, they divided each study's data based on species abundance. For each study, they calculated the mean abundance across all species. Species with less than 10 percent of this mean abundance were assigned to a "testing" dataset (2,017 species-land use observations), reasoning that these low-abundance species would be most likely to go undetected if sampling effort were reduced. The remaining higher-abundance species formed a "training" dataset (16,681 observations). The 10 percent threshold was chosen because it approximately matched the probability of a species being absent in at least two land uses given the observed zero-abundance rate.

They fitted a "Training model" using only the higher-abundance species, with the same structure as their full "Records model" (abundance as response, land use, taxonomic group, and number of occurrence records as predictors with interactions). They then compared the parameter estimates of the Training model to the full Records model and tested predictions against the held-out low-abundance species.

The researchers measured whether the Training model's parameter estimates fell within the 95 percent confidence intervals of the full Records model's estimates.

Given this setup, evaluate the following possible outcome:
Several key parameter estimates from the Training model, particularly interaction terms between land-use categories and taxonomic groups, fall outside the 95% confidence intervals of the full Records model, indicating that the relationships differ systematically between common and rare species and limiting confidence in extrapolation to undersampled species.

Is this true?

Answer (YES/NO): NO